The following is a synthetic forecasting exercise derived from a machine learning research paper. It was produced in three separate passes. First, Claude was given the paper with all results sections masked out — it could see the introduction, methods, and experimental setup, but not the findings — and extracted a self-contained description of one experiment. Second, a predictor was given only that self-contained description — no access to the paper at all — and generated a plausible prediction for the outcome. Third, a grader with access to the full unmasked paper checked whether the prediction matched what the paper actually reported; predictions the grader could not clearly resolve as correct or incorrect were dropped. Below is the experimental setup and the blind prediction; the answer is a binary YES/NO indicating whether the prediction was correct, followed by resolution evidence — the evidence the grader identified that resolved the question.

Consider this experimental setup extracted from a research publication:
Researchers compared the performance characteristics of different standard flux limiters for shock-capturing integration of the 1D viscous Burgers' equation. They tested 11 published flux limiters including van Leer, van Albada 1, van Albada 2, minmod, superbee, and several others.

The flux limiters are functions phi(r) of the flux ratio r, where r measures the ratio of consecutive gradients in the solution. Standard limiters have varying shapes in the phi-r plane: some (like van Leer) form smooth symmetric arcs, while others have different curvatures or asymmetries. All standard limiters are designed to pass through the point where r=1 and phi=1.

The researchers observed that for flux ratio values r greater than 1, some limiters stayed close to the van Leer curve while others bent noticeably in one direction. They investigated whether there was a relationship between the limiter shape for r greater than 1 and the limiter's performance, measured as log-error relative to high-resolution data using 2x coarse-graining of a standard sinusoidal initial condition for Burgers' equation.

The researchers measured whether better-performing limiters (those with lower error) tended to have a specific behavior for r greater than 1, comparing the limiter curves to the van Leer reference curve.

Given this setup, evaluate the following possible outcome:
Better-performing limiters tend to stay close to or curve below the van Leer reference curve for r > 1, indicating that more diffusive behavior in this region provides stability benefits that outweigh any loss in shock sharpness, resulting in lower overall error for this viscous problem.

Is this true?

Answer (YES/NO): YES